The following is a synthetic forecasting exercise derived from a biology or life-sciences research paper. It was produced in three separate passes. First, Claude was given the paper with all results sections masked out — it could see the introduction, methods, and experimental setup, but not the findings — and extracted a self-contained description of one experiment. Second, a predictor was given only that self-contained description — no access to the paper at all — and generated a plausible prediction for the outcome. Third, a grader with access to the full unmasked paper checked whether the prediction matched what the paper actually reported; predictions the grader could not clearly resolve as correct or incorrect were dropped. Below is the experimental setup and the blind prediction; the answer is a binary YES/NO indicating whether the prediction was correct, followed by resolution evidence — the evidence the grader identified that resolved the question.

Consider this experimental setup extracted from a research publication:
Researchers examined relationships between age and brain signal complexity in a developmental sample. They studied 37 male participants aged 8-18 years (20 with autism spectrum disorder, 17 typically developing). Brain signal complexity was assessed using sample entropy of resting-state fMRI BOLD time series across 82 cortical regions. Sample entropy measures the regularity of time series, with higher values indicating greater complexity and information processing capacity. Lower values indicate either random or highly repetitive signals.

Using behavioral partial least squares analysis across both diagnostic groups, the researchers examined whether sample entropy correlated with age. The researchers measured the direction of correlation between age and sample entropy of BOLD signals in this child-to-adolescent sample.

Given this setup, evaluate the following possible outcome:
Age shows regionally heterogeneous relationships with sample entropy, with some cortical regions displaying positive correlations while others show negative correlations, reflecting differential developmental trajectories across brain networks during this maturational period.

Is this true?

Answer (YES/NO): NO